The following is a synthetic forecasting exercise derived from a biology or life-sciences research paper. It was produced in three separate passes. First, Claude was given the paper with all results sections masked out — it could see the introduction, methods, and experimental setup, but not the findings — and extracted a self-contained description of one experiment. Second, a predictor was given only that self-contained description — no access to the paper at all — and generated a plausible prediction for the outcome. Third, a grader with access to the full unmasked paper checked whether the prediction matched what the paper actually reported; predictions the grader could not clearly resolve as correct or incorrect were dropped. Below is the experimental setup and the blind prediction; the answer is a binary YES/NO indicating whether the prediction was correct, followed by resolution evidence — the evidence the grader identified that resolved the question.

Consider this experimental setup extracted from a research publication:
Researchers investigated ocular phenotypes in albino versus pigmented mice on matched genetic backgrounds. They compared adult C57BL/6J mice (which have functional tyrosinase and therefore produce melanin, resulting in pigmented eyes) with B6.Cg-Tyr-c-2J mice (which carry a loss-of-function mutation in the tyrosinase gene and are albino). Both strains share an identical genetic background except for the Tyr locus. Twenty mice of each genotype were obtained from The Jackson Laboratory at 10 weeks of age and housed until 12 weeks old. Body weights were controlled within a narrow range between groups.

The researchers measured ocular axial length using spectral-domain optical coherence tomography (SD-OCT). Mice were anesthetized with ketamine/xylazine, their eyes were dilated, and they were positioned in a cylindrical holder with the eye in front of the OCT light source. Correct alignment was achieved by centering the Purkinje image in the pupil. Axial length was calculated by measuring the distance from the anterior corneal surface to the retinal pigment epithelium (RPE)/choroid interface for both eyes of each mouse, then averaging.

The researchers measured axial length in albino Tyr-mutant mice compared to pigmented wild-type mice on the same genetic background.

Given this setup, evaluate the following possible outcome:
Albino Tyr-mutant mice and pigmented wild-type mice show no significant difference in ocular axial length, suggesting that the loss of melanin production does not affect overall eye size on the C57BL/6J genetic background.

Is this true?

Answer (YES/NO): NO